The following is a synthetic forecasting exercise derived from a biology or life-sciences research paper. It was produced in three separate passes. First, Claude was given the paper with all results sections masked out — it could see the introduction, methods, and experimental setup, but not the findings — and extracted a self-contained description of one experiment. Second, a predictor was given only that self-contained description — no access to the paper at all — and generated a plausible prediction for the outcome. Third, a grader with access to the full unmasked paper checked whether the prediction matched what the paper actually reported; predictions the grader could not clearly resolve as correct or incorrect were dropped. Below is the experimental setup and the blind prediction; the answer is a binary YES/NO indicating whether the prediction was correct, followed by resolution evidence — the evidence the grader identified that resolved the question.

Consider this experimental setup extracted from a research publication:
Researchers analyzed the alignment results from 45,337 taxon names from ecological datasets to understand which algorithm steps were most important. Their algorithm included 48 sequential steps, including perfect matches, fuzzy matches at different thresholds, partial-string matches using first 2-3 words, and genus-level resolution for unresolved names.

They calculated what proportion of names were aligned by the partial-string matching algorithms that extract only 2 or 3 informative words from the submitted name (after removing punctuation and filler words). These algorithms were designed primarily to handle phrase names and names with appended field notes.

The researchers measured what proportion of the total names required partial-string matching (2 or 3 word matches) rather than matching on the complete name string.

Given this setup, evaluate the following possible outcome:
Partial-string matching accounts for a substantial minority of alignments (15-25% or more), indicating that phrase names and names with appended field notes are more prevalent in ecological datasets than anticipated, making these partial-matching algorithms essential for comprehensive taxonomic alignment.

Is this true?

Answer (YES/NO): NO